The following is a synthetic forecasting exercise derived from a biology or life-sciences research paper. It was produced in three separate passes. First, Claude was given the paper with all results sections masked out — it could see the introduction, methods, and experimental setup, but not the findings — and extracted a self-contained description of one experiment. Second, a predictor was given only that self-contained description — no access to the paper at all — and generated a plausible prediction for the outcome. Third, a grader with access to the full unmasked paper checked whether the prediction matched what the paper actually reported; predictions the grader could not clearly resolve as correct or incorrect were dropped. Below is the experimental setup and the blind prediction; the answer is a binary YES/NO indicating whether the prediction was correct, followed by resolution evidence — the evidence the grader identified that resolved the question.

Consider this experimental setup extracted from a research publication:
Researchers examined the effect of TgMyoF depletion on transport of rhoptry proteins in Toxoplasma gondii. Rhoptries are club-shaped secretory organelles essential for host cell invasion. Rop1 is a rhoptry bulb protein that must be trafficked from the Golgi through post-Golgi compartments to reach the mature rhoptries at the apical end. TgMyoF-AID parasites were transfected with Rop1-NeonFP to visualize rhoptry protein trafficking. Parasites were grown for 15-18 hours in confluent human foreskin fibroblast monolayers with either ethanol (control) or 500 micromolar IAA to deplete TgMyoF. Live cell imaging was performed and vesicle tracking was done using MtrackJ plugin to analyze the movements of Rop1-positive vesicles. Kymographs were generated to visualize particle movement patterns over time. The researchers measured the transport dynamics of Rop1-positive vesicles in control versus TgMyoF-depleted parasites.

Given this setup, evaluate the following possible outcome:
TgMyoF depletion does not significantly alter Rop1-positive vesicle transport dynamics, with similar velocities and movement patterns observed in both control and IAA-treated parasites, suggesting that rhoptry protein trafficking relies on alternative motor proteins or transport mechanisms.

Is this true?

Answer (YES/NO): NO